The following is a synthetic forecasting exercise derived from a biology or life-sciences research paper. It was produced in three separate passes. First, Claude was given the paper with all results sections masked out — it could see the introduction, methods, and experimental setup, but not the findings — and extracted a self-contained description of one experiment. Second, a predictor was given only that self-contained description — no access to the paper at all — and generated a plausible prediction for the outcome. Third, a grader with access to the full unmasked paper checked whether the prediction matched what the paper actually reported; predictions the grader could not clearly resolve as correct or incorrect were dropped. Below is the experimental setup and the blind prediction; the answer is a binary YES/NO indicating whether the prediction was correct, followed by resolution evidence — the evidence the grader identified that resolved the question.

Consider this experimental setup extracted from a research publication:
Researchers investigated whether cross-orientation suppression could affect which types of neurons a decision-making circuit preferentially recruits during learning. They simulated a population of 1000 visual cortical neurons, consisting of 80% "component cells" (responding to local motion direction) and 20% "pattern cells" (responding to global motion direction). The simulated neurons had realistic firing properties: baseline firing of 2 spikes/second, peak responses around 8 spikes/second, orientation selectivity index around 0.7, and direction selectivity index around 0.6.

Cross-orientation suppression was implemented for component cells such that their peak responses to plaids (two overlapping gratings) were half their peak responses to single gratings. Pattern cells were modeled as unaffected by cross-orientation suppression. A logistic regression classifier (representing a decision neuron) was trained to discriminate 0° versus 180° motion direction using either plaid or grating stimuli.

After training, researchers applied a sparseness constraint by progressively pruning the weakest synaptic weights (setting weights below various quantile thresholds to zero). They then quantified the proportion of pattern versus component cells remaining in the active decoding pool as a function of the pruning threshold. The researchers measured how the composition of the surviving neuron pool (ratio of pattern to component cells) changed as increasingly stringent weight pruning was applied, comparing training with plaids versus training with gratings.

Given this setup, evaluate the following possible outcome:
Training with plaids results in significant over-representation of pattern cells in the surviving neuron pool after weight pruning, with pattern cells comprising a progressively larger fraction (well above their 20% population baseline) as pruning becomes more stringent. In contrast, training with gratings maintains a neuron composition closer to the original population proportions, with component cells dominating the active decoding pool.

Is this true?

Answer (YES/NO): YES